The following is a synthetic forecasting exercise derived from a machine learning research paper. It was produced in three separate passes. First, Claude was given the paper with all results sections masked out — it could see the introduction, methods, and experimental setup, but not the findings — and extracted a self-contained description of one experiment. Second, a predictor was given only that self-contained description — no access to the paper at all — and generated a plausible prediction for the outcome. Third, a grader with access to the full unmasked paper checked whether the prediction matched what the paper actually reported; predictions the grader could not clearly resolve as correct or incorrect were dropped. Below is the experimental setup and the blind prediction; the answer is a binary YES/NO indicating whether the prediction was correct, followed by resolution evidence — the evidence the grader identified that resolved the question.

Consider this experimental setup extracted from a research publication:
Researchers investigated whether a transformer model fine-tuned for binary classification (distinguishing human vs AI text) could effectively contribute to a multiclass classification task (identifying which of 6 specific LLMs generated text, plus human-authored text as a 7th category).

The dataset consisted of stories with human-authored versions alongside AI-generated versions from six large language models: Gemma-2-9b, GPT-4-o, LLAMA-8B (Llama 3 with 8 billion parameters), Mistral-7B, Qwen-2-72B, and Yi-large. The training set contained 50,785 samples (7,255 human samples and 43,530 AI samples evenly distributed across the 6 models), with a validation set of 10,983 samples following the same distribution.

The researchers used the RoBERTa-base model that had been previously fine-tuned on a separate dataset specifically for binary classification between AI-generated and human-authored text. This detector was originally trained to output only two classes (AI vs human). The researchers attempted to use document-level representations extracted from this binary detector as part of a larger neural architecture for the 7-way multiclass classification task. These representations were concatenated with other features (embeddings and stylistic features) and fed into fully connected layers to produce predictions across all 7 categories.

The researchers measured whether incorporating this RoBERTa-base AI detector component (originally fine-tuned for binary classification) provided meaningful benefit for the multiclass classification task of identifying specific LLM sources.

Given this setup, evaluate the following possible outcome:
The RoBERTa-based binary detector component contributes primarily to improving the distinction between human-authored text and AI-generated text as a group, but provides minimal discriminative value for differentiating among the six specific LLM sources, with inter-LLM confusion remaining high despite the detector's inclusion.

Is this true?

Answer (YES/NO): NO